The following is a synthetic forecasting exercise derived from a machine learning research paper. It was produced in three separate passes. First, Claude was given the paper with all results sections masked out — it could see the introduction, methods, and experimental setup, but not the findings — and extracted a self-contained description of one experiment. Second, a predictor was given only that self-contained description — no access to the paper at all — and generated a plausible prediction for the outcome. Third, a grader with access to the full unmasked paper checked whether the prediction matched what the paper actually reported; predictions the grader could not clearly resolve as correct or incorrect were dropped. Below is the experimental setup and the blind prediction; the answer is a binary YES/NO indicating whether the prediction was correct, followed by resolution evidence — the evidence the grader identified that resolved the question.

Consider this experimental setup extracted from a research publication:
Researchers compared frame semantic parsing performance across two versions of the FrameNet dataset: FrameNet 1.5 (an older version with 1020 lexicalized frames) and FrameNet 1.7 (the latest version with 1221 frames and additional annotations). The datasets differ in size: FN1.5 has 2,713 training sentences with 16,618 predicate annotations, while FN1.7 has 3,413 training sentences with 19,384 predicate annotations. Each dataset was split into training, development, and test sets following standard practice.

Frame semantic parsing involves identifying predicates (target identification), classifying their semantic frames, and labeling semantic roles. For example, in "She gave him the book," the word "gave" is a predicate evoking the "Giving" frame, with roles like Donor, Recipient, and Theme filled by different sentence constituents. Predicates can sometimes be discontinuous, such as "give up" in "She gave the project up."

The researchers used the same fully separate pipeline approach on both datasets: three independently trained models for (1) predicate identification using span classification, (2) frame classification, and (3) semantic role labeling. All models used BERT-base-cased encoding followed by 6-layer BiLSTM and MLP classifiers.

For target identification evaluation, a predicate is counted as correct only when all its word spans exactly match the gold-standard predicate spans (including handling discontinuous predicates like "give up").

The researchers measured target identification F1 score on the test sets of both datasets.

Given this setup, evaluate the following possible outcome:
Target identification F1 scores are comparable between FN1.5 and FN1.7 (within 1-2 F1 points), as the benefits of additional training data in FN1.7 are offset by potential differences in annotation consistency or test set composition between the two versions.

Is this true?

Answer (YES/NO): YES